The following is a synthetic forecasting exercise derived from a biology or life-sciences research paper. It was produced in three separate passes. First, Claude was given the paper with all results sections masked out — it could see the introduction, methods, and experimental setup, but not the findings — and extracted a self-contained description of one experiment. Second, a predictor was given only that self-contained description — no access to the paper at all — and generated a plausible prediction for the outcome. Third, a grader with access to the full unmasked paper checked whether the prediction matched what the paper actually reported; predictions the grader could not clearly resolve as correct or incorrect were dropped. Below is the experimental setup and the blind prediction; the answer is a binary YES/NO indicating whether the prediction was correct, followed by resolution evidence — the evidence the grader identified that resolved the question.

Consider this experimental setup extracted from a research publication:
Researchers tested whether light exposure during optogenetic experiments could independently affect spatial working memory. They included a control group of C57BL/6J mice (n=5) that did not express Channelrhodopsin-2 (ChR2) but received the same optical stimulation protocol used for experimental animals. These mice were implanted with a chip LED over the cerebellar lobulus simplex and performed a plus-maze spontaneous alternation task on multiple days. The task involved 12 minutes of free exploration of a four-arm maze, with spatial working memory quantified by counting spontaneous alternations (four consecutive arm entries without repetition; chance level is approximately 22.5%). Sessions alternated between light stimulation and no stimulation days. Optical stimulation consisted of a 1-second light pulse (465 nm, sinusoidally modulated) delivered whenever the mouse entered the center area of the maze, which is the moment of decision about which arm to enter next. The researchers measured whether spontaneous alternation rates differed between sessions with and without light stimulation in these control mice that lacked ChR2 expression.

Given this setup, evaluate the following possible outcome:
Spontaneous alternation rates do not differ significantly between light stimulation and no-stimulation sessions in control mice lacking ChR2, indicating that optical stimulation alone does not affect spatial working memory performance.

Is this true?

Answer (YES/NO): YES